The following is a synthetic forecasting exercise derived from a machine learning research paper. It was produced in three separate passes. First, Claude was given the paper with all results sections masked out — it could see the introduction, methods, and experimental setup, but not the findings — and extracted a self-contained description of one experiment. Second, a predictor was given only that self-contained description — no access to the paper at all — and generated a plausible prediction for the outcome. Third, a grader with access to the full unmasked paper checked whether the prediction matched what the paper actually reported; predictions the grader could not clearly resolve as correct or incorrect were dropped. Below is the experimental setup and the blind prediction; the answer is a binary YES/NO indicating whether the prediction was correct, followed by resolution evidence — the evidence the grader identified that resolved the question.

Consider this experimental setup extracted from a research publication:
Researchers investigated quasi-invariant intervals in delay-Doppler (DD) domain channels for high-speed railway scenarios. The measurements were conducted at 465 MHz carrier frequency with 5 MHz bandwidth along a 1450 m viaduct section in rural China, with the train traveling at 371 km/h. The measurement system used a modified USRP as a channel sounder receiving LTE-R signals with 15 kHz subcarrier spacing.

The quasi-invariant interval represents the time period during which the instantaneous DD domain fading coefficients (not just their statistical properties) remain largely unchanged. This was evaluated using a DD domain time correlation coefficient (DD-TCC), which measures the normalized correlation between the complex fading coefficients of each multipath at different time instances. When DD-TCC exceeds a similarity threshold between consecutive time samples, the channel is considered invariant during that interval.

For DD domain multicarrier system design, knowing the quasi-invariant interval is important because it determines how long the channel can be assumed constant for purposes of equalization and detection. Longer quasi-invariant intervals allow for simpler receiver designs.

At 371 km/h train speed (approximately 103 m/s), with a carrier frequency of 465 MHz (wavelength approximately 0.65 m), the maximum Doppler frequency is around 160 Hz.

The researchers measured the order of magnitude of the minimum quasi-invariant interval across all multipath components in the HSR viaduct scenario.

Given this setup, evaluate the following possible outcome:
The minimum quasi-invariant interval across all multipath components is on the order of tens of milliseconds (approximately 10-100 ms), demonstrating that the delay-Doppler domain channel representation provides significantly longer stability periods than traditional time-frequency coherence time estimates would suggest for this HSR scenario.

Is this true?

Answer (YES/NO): NO